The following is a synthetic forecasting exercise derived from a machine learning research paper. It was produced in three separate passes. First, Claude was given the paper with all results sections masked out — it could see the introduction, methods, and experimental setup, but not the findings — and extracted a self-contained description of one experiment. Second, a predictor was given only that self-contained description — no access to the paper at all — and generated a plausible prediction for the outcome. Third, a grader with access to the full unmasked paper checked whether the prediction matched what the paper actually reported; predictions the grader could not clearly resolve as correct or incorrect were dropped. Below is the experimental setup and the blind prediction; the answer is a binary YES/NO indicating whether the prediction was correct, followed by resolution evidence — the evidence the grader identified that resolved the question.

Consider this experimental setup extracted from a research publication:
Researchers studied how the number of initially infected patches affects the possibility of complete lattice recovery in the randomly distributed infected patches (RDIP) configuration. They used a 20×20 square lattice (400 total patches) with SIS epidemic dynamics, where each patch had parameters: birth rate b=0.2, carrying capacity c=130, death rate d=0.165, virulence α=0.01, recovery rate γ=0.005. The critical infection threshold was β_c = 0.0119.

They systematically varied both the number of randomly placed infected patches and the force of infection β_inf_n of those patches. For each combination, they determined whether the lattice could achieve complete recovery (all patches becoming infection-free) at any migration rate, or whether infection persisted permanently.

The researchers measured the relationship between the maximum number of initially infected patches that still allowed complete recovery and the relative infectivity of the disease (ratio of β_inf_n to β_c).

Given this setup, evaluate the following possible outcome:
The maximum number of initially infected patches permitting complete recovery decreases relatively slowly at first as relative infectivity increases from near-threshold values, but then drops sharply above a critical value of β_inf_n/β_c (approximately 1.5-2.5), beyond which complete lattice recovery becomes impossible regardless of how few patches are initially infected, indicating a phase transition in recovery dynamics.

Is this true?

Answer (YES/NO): NO